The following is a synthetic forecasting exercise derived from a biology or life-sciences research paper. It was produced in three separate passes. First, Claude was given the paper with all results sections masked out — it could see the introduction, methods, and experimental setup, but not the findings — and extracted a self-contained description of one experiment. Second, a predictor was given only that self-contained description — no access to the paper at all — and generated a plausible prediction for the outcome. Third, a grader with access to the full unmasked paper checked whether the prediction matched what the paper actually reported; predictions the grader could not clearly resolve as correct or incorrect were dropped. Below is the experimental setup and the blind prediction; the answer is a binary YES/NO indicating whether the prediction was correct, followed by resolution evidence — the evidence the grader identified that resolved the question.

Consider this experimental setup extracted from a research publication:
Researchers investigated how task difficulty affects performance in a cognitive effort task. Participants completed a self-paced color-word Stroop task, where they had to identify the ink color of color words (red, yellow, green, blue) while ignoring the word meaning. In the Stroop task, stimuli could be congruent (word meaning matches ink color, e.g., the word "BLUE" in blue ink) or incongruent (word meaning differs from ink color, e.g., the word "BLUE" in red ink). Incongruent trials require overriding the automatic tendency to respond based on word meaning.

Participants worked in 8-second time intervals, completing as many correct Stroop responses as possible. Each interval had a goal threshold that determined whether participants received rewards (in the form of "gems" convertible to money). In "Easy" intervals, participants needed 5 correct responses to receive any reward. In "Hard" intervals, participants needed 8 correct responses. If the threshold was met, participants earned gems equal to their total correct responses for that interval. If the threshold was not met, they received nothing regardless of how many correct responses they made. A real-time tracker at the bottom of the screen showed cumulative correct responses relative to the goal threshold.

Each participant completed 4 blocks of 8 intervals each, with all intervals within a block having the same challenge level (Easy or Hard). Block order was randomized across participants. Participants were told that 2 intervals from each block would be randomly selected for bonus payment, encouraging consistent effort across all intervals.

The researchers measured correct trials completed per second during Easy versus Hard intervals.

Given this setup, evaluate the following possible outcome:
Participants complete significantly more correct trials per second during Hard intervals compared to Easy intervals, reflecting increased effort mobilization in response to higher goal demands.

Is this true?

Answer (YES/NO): YES